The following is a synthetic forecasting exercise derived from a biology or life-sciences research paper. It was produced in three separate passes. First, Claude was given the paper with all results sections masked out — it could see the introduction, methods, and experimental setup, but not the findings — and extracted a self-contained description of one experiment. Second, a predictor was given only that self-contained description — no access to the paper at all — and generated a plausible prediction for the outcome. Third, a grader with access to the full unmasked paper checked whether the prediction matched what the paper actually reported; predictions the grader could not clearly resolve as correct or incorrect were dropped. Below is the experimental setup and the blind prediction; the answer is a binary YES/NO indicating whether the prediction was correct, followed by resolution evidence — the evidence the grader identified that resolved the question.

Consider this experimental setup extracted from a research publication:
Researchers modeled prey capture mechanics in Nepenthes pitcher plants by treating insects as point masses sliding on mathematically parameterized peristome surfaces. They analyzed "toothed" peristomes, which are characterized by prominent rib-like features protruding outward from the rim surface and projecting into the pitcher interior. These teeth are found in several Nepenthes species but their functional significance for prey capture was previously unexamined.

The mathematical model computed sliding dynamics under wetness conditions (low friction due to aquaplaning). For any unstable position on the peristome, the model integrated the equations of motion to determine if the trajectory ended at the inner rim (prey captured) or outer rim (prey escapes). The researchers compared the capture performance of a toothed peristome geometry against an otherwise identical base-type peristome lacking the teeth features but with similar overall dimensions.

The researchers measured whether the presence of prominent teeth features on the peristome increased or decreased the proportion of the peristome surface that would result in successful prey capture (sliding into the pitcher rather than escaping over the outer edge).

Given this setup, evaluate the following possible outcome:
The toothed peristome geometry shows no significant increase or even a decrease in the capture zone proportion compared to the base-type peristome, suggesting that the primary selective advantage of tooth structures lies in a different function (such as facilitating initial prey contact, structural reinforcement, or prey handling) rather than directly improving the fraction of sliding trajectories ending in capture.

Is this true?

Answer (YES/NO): YES